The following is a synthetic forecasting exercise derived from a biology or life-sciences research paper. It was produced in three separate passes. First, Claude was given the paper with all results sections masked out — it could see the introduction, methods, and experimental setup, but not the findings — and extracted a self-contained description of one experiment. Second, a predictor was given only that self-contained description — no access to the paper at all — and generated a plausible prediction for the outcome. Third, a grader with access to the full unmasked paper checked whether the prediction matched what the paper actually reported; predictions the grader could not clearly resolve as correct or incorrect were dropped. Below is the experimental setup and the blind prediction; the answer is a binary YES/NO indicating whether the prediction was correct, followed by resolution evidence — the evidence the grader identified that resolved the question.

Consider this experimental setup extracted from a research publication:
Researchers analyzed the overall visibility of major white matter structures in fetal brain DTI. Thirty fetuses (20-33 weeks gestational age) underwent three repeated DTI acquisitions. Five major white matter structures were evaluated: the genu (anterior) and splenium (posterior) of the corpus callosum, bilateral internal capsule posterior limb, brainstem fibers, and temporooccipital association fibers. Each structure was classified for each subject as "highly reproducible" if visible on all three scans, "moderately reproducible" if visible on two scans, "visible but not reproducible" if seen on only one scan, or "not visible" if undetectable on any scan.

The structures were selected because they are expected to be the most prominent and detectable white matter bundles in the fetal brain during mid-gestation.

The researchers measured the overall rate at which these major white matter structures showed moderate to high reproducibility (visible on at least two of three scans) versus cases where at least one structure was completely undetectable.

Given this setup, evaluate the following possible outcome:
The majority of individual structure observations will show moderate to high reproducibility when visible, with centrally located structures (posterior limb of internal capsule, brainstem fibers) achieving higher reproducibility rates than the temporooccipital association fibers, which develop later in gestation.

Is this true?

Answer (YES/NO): NO